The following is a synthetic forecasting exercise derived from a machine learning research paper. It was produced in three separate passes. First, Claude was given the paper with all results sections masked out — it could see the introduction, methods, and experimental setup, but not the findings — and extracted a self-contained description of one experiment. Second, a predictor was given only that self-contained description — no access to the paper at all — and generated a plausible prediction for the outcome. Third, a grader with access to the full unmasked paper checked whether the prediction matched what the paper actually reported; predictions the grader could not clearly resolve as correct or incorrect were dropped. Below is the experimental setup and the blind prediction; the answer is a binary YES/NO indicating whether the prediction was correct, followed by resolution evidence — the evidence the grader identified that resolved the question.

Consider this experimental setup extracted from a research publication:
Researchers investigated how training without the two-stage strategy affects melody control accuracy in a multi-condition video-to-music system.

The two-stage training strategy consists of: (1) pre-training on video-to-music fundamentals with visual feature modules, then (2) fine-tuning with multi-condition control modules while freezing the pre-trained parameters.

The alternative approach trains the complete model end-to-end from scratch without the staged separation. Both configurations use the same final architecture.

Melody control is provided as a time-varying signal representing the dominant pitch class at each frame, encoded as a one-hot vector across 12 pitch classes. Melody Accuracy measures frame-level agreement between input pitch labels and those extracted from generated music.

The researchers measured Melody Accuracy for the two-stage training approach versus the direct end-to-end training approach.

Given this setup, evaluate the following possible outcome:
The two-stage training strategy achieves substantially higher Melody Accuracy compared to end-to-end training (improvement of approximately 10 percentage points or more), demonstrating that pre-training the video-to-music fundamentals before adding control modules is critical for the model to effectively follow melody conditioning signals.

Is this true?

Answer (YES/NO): NO